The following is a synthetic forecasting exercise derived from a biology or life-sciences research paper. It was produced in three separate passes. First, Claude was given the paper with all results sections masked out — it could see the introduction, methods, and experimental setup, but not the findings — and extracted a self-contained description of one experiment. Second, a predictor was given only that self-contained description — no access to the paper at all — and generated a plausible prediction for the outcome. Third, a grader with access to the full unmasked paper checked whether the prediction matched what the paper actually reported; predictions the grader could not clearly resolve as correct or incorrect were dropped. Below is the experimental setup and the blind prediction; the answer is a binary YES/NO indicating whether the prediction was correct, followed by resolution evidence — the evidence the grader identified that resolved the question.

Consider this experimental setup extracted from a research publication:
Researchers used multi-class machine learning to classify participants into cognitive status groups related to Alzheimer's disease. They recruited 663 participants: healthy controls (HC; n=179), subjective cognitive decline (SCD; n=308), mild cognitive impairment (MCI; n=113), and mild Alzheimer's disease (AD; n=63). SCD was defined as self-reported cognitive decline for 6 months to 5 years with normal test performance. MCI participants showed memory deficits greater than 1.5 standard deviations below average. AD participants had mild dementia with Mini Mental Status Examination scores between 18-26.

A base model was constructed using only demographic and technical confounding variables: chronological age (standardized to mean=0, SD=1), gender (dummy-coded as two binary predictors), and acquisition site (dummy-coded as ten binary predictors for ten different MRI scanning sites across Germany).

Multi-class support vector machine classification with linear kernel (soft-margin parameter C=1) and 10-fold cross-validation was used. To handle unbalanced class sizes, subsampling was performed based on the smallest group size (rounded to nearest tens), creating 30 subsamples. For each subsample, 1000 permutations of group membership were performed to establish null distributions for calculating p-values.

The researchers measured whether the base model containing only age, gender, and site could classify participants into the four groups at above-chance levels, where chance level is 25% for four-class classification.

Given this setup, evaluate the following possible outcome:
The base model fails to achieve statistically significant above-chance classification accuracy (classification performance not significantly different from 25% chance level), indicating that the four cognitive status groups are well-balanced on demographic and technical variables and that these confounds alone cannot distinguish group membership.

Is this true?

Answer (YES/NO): NO